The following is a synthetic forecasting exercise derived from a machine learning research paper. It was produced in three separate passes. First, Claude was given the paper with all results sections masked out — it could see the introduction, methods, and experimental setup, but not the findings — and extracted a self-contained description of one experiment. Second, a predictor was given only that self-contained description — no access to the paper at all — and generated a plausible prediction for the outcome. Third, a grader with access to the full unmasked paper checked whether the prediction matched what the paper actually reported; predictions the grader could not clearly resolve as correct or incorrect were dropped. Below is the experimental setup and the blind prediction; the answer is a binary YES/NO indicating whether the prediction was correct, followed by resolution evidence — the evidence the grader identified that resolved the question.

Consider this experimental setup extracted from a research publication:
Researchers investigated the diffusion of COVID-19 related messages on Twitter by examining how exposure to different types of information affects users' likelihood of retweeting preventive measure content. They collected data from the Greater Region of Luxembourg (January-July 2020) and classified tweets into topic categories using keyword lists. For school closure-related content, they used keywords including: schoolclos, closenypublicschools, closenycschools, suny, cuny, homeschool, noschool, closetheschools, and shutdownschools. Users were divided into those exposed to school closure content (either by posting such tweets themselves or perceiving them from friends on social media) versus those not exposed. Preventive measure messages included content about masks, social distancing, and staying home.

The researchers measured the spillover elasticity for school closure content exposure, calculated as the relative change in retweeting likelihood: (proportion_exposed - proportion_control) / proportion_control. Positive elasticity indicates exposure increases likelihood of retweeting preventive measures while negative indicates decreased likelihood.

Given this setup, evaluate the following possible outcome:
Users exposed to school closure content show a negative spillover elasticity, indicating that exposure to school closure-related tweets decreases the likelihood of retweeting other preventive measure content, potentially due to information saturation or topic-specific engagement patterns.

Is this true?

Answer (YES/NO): NO